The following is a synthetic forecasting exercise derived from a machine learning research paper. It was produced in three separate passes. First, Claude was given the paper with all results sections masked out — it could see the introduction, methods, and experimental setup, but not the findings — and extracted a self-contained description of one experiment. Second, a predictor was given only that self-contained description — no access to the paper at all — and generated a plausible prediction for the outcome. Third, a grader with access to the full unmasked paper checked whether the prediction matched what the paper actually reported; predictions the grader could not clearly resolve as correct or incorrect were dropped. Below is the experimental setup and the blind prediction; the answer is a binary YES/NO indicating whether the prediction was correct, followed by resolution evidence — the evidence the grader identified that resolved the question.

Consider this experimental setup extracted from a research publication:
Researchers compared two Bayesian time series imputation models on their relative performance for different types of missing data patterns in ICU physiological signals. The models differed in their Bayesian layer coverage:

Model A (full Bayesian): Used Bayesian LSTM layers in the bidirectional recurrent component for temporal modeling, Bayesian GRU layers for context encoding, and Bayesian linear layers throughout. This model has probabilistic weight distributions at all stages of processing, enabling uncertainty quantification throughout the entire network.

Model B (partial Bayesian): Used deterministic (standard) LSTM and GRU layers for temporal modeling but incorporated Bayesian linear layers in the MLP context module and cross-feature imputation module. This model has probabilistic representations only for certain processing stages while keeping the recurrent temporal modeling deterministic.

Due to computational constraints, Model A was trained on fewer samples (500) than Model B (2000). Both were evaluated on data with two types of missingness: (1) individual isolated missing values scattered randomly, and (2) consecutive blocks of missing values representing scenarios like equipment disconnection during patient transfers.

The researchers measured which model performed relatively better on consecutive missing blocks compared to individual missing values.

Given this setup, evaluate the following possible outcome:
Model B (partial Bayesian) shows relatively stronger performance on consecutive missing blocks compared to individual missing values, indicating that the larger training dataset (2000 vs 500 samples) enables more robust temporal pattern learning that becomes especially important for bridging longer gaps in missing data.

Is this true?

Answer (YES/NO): YES